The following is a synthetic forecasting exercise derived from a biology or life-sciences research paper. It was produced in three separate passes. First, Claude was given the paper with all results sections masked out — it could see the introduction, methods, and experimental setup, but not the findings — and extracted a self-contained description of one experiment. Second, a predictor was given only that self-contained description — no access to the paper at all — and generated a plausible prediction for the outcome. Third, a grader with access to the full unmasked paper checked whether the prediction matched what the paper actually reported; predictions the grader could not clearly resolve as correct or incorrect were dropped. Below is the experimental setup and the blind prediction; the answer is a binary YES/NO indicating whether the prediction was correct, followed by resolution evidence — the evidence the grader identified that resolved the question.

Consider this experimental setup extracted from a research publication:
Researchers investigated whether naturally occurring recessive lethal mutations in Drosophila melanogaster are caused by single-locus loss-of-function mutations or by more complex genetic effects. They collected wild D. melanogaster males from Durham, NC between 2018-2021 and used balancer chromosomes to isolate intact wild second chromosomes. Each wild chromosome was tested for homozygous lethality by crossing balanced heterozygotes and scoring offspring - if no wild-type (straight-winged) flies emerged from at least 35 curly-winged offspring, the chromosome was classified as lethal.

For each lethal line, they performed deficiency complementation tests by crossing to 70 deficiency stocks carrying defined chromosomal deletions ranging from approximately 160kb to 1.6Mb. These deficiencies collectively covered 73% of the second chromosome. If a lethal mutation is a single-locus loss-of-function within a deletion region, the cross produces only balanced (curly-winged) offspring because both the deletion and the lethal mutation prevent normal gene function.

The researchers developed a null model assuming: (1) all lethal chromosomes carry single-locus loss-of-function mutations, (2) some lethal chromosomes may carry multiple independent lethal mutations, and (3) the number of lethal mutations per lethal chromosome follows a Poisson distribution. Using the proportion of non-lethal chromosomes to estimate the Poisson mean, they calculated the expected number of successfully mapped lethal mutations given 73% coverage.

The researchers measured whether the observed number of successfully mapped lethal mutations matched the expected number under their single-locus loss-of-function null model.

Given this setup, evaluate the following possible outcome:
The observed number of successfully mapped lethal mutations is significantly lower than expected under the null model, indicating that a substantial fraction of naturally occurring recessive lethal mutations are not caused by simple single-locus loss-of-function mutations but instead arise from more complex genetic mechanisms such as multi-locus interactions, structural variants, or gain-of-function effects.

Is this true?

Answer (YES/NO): NO